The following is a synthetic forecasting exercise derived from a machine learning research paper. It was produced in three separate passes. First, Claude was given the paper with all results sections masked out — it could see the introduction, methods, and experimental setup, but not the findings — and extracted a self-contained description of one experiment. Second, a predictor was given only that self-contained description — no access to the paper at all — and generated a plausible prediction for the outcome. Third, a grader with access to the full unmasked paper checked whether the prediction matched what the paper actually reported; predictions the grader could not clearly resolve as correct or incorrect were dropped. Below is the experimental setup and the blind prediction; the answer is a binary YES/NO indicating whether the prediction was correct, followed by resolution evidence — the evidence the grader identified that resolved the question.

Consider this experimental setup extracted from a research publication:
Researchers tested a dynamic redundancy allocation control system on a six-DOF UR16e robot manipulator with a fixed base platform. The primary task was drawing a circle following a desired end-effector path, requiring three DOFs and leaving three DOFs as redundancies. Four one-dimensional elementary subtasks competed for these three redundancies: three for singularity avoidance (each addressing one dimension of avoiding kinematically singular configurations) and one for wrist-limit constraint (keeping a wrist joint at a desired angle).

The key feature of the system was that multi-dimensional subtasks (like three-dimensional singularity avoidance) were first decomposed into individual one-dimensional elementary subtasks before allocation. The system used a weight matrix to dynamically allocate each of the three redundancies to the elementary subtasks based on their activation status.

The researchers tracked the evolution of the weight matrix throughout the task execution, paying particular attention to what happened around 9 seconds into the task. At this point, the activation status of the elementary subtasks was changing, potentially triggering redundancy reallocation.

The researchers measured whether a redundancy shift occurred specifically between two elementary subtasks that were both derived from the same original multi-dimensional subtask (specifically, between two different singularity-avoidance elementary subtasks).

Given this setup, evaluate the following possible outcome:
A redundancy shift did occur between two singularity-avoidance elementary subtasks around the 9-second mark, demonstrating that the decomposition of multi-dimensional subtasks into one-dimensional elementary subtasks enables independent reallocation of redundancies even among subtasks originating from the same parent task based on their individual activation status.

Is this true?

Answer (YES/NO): YES